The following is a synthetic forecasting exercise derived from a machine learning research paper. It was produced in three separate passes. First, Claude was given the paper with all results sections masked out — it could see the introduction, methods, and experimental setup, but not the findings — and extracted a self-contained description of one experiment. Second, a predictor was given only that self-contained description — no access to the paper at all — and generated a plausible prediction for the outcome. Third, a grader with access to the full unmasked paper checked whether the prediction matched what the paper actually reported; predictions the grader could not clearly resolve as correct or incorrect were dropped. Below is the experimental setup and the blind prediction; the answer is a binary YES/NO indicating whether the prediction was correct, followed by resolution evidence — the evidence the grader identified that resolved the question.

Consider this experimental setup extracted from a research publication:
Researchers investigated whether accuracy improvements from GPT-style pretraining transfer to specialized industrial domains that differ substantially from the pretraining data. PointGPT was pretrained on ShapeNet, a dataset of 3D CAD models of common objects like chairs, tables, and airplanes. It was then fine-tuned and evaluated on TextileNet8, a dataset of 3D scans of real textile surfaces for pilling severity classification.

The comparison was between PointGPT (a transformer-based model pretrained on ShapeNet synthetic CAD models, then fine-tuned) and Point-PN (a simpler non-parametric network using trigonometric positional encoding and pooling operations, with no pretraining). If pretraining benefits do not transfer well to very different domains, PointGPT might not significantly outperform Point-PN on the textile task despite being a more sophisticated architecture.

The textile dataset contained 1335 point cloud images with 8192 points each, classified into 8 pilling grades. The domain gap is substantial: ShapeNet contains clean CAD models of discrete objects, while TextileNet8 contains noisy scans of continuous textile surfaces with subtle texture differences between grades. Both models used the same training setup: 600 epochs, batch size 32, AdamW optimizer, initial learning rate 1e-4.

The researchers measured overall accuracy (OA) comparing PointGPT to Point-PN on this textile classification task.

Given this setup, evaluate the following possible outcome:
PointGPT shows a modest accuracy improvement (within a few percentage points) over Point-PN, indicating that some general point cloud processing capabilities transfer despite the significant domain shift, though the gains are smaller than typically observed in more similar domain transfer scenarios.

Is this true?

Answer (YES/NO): NO